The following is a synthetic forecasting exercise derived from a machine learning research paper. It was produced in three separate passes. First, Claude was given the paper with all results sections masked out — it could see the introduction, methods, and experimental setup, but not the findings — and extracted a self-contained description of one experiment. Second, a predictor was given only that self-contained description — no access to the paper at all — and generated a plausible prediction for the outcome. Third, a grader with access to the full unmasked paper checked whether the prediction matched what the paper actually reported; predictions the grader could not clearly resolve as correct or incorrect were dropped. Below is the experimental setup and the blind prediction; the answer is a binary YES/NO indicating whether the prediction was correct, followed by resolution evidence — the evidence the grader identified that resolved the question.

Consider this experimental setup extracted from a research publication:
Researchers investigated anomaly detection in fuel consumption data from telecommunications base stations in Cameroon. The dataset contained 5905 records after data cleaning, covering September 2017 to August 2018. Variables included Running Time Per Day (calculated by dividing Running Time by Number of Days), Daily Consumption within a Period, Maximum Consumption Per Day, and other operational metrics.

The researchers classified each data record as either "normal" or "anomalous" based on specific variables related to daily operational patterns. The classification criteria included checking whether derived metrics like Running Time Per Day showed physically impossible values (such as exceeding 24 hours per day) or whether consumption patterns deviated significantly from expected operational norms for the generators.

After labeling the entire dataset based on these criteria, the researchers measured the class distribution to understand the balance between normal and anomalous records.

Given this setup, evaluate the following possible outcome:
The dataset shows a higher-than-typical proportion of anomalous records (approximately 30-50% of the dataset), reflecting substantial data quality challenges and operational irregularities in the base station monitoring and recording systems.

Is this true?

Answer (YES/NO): YES